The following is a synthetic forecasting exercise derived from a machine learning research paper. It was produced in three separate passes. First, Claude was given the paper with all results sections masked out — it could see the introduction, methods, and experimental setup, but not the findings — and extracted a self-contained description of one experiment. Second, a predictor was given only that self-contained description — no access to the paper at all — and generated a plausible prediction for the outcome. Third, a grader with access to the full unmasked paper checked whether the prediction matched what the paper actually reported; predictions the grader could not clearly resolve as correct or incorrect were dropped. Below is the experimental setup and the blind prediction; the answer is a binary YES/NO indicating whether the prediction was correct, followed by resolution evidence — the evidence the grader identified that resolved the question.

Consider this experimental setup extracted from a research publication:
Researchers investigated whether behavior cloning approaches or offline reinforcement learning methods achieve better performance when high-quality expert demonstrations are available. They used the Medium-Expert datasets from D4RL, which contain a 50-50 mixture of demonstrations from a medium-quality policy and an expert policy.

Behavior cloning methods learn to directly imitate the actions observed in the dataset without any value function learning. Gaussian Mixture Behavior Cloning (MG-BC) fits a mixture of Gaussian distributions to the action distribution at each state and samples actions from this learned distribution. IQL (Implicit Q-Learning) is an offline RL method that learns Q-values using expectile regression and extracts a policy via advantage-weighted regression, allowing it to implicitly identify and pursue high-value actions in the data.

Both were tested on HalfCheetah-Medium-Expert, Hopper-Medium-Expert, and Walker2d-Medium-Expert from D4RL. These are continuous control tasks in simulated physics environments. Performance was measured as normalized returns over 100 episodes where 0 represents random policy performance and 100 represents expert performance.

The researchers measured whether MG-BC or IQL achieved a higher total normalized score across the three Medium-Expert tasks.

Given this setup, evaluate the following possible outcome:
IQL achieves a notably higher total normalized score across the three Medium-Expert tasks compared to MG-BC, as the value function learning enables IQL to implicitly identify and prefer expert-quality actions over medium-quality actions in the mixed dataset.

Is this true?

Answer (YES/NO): YES